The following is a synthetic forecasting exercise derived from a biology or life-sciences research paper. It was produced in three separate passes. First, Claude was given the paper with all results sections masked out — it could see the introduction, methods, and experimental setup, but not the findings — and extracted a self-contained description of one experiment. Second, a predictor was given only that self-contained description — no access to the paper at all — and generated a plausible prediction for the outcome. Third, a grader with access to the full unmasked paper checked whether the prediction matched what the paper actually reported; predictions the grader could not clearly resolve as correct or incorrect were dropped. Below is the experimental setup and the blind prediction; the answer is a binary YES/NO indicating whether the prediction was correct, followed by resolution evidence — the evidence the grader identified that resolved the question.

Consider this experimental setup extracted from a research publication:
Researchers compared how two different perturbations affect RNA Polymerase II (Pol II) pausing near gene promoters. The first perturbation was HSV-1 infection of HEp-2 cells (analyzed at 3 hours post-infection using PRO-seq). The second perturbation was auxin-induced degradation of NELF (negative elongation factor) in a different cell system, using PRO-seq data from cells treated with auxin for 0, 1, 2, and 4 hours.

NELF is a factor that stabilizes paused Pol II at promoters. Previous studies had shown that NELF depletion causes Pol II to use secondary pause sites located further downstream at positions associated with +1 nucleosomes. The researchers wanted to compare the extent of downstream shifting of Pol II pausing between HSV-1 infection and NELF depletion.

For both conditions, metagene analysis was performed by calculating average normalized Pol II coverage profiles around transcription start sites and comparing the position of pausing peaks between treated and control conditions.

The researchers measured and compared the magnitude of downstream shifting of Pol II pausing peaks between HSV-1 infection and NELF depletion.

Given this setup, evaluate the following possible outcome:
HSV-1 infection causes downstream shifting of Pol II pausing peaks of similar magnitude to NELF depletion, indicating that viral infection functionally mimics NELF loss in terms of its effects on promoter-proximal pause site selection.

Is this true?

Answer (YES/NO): NO